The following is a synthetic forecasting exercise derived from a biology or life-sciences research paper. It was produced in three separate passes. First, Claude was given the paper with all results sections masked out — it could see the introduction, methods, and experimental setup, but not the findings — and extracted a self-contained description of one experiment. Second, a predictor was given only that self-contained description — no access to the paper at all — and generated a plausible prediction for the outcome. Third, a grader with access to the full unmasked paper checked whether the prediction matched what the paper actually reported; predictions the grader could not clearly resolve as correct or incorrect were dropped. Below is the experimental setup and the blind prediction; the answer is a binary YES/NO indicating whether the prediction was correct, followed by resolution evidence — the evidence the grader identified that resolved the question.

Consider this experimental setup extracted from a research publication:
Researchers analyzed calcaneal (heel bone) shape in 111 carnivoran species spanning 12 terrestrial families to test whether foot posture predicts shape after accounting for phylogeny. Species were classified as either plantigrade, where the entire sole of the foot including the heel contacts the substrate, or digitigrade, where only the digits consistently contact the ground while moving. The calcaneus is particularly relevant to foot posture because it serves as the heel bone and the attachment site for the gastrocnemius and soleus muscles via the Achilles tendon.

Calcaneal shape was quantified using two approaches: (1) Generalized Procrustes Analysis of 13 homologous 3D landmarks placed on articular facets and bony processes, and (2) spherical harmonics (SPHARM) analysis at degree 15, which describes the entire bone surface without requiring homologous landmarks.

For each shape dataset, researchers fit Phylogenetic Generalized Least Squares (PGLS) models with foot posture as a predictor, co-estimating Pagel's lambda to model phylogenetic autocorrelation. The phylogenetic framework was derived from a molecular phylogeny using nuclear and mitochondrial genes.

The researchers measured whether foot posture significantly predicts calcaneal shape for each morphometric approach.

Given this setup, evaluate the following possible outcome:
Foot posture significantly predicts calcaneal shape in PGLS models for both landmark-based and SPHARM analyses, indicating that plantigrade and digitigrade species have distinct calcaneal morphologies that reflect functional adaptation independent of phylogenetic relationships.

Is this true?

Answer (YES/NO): NO